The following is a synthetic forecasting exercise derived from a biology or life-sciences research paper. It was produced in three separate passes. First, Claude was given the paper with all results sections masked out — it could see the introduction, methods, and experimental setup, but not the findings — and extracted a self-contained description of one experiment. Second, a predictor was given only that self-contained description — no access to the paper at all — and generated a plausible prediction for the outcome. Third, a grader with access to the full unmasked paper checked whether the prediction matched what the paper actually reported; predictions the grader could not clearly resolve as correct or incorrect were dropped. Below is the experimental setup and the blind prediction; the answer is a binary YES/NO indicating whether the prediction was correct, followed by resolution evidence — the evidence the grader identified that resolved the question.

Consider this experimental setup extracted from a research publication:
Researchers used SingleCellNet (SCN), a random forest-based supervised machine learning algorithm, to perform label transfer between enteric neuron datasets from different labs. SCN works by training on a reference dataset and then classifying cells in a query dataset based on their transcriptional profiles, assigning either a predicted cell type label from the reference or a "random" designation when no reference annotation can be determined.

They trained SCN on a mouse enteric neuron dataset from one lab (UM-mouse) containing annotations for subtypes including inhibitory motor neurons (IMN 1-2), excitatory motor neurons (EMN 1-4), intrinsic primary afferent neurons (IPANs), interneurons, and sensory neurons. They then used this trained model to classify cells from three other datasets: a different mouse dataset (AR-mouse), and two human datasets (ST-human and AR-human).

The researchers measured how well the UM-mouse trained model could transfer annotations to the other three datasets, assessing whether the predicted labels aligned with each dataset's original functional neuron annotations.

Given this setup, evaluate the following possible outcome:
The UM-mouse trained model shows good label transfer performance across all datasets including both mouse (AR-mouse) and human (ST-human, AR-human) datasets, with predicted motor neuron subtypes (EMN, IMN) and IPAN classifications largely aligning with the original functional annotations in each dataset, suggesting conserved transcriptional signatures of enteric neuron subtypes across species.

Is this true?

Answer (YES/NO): NO